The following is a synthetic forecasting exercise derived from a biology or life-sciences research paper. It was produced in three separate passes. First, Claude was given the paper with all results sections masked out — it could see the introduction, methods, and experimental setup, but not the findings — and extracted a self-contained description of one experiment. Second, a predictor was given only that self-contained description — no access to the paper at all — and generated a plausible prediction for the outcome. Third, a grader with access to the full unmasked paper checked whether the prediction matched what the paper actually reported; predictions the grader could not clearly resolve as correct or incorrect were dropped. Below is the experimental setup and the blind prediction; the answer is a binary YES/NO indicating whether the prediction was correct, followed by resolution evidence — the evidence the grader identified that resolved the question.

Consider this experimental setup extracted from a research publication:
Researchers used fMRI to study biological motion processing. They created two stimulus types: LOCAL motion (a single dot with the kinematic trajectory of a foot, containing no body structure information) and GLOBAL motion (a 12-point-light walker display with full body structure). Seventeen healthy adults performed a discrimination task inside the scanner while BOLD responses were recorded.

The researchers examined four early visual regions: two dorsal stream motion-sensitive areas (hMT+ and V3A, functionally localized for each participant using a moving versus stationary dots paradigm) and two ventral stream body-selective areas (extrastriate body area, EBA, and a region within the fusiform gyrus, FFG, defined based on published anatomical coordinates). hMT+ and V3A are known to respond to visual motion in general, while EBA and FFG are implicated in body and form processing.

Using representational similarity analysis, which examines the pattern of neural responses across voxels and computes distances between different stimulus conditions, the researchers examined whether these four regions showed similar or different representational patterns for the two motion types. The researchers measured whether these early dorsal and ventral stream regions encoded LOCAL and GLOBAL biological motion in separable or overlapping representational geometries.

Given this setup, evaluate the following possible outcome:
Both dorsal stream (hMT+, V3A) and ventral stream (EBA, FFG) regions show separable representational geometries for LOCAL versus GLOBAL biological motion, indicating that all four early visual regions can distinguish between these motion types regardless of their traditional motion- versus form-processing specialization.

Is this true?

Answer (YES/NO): YES